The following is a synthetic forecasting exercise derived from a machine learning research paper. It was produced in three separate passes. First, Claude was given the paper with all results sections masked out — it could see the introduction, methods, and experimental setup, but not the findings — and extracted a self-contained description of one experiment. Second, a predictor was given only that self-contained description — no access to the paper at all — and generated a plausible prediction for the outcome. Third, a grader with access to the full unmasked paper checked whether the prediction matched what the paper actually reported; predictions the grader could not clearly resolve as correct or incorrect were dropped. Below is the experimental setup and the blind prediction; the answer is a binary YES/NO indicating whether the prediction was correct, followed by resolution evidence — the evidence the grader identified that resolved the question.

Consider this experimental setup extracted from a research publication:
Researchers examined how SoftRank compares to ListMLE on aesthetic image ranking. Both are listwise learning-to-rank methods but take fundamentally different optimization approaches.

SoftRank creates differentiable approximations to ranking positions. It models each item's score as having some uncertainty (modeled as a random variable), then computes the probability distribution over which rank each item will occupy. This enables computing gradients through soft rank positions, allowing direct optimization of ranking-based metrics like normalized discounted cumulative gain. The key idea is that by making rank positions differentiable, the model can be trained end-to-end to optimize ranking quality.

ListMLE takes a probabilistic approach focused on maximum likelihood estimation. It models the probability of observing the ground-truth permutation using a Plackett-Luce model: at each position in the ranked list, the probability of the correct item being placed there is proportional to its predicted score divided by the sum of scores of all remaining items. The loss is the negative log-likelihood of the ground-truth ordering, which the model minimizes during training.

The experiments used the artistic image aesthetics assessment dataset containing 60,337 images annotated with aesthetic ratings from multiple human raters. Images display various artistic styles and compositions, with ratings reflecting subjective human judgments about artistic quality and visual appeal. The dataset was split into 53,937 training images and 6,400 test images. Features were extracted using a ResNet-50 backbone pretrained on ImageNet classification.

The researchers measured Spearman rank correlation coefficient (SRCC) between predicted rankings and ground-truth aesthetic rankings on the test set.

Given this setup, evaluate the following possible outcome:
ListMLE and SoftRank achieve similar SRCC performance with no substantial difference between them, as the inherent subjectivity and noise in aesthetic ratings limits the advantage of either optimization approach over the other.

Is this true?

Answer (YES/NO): NO